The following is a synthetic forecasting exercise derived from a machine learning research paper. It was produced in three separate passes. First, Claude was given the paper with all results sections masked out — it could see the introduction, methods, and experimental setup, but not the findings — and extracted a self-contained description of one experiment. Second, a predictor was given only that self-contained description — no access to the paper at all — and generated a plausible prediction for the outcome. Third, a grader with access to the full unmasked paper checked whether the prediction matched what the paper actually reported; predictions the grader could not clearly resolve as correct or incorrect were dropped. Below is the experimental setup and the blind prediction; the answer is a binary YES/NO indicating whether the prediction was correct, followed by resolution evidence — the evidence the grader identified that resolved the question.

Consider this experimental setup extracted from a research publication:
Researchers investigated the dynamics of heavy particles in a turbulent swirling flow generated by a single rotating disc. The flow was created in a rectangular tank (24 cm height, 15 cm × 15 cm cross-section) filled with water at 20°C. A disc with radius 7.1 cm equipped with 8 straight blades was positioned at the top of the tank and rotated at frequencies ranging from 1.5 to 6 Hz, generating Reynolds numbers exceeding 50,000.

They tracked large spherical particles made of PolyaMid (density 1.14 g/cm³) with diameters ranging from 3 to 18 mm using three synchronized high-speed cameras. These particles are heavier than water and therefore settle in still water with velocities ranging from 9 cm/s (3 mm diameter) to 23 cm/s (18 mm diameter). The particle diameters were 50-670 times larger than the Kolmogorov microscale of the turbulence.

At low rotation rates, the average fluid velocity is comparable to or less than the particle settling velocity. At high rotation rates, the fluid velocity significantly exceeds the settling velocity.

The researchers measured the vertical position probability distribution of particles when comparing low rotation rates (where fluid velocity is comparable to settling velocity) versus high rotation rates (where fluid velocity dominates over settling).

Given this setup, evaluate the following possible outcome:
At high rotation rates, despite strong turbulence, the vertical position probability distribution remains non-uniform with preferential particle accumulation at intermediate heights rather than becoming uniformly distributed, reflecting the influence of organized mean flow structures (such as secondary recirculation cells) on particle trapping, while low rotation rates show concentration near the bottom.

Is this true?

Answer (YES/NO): NO